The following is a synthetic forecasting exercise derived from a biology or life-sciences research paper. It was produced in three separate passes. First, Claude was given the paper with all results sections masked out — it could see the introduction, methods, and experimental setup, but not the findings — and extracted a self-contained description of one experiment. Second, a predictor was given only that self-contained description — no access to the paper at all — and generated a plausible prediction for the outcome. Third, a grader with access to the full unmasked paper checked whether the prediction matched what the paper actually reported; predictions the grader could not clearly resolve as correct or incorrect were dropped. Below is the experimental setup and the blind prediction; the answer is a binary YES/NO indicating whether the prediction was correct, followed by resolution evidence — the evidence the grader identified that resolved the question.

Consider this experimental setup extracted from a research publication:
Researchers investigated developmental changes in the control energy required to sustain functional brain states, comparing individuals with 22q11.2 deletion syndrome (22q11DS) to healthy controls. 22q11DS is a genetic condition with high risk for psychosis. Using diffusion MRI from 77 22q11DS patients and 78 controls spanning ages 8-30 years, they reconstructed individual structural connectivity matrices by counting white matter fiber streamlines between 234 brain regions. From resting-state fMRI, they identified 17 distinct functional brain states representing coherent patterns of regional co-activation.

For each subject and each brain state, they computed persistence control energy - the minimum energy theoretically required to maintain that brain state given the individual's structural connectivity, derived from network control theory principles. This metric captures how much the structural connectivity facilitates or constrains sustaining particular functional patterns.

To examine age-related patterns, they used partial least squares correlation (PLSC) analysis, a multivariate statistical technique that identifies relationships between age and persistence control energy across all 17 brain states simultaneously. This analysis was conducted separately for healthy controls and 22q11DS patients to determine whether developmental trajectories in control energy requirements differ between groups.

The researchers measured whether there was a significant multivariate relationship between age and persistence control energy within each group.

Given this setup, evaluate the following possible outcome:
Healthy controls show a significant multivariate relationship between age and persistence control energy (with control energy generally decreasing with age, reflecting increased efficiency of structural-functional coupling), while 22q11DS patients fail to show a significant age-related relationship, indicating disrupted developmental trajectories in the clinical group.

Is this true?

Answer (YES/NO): NO